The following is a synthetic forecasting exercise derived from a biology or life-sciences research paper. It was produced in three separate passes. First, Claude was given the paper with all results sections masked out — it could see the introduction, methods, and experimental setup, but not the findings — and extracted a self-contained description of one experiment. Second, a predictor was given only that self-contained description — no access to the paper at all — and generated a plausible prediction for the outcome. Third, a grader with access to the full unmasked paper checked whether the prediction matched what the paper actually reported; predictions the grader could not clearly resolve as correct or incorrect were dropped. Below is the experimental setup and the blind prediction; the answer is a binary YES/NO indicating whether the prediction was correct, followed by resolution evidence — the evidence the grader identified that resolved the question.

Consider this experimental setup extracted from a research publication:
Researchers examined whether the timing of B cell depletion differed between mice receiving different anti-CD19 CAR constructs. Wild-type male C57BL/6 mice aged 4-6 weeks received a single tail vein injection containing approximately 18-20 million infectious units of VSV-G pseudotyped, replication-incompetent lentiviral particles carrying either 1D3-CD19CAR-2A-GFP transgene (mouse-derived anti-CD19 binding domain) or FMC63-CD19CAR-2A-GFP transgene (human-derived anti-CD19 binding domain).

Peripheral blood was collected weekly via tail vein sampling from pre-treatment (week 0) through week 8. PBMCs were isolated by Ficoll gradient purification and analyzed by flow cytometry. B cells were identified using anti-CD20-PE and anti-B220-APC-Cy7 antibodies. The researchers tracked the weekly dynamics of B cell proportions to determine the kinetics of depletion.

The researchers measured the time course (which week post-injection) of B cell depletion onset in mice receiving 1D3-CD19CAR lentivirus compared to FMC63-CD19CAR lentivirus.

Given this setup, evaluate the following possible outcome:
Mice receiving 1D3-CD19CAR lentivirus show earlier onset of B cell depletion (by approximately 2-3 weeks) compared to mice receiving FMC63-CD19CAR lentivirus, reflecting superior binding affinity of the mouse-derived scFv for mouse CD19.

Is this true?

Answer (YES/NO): NO